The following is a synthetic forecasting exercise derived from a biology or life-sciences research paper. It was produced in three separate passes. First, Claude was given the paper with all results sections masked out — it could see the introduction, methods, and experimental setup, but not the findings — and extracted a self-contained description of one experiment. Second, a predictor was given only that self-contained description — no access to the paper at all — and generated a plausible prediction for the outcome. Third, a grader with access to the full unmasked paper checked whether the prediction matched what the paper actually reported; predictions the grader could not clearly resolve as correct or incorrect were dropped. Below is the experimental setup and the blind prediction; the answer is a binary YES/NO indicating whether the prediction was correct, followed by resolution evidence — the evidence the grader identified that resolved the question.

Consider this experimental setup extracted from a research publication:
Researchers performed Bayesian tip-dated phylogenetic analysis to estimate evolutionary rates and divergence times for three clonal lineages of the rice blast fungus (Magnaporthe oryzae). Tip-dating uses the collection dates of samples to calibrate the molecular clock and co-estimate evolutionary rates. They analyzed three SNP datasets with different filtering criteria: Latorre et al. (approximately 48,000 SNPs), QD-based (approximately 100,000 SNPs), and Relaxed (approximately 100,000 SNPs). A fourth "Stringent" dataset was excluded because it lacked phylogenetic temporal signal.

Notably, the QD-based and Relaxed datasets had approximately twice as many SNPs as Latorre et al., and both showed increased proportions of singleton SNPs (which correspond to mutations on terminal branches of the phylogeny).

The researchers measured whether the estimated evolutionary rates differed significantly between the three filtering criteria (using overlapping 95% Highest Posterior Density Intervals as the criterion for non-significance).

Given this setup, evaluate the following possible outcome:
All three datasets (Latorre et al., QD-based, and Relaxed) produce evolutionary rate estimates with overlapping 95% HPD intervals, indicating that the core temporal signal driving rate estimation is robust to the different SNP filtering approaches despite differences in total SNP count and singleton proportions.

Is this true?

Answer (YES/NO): YES